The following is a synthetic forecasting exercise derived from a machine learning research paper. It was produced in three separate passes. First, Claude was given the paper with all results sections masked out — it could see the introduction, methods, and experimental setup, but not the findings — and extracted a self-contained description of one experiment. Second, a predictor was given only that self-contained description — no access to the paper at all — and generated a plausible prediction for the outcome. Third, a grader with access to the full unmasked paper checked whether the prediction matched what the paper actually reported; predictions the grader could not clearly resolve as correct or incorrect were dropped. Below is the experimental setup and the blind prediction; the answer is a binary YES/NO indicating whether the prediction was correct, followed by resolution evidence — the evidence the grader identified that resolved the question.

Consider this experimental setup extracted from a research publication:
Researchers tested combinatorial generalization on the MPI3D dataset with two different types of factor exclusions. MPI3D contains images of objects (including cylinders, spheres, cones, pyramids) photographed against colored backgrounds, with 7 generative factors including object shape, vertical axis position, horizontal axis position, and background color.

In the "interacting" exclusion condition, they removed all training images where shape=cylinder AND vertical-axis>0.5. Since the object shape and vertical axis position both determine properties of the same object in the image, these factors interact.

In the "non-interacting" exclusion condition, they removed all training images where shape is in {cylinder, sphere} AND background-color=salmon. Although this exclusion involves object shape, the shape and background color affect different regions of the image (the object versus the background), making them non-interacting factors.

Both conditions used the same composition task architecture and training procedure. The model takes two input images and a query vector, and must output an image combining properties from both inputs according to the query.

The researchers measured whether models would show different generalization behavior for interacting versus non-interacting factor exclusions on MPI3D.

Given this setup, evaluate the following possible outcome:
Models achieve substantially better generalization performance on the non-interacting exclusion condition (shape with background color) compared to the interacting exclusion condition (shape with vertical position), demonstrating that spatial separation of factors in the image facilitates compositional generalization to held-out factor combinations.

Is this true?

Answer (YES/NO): YES